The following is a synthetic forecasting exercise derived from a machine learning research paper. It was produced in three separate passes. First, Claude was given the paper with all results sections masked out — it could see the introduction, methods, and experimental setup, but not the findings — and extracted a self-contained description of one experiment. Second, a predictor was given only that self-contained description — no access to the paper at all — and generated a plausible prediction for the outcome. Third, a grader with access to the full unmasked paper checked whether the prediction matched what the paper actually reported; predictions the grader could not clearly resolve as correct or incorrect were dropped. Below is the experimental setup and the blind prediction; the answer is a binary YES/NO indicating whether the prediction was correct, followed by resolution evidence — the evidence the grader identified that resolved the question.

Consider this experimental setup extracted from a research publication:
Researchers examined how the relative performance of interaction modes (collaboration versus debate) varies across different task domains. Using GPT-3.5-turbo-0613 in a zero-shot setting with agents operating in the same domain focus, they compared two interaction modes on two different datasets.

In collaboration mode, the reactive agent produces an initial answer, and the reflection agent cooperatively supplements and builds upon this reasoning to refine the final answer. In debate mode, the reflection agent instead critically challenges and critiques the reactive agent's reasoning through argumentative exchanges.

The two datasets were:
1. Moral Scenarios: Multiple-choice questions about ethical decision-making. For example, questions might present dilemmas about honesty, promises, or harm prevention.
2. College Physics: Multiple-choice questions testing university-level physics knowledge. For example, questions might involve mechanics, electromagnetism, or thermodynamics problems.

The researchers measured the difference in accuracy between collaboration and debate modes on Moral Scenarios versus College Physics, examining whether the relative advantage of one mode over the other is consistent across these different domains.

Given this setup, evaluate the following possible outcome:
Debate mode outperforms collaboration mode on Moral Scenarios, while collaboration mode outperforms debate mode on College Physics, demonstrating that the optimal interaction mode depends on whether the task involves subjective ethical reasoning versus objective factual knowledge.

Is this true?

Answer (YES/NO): NO